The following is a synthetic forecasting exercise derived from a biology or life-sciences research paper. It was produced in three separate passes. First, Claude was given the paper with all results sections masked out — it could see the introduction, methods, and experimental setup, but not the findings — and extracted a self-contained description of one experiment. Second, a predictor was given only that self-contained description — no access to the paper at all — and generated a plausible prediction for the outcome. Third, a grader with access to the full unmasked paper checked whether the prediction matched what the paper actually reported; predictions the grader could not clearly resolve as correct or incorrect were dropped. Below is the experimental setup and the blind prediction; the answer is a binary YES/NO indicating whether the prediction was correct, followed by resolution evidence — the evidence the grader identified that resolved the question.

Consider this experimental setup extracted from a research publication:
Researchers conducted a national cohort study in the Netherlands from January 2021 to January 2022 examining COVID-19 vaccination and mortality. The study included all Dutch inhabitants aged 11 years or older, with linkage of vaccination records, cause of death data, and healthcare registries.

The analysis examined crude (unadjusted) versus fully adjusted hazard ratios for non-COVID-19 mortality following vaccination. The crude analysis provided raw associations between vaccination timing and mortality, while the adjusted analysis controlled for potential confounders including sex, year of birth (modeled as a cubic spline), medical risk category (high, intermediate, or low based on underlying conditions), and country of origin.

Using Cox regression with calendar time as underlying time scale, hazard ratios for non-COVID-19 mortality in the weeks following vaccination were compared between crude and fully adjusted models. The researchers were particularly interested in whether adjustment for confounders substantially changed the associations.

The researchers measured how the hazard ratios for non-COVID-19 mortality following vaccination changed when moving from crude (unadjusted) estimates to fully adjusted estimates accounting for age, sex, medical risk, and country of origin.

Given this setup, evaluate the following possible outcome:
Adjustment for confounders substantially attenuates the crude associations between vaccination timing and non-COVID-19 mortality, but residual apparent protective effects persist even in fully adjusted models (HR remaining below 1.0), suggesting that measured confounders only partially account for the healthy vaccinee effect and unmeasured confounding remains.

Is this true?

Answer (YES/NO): NO